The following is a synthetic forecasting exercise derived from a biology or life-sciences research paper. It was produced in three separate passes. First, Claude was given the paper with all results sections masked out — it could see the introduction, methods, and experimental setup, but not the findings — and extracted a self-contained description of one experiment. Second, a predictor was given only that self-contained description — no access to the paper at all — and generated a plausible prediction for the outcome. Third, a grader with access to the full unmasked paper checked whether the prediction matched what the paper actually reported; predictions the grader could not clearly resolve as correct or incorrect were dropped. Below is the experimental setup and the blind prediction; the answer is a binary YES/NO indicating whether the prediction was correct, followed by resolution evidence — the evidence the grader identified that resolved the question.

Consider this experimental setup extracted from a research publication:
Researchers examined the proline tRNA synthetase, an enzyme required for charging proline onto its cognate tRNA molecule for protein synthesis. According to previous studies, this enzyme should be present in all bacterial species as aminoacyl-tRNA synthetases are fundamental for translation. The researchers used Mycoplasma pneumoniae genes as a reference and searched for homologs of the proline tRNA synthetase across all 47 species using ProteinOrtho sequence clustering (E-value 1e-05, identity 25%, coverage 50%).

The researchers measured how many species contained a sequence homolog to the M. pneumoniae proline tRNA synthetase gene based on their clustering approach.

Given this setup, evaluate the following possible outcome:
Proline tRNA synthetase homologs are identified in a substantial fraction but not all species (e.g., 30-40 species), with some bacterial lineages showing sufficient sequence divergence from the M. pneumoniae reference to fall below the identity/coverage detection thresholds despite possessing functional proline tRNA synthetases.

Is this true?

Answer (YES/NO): NO